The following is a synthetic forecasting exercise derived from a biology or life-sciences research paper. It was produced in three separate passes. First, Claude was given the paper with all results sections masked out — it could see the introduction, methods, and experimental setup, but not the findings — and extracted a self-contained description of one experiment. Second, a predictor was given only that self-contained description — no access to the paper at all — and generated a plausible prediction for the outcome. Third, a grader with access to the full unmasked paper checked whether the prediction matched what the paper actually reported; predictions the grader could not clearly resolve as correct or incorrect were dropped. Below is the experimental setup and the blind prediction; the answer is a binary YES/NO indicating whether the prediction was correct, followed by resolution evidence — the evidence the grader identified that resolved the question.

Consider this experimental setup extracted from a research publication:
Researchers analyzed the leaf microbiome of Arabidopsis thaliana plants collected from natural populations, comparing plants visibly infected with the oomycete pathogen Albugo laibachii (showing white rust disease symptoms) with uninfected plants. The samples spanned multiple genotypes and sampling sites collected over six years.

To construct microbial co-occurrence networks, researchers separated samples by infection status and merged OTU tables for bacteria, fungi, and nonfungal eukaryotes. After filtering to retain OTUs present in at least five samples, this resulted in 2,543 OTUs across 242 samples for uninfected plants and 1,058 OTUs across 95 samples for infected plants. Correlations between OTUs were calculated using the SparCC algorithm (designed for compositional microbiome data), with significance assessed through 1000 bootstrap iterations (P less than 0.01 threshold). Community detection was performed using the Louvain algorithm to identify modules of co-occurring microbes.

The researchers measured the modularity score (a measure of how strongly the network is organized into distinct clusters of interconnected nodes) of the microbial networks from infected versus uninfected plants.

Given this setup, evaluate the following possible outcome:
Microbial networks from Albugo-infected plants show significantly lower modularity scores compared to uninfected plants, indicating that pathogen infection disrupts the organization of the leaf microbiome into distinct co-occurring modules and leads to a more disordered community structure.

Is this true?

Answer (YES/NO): NO